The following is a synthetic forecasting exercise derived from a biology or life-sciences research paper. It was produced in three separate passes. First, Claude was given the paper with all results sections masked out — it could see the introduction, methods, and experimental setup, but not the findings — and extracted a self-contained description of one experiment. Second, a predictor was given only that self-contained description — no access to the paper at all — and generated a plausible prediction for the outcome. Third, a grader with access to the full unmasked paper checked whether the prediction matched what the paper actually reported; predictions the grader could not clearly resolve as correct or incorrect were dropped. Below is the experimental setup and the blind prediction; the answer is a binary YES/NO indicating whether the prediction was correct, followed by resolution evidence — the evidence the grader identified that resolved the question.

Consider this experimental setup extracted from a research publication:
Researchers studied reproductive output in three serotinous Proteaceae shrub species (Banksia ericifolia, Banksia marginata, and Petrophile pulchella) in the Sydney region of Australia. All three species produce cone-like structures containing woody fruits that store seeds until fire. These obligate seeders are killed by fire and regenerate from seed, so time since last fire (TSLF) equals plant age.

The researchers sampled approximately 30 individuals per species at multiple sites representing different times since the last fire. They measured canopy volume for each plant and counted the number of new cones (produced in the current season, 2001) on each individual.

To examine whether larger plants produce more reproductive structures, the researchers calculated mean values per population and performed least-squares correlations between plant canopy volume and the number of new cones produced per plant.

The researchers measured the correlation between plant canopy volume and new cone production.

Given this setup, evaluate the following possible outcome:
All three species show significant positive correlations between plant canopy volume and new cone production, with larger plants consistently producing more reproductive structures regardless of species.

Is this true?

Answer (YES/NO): YES